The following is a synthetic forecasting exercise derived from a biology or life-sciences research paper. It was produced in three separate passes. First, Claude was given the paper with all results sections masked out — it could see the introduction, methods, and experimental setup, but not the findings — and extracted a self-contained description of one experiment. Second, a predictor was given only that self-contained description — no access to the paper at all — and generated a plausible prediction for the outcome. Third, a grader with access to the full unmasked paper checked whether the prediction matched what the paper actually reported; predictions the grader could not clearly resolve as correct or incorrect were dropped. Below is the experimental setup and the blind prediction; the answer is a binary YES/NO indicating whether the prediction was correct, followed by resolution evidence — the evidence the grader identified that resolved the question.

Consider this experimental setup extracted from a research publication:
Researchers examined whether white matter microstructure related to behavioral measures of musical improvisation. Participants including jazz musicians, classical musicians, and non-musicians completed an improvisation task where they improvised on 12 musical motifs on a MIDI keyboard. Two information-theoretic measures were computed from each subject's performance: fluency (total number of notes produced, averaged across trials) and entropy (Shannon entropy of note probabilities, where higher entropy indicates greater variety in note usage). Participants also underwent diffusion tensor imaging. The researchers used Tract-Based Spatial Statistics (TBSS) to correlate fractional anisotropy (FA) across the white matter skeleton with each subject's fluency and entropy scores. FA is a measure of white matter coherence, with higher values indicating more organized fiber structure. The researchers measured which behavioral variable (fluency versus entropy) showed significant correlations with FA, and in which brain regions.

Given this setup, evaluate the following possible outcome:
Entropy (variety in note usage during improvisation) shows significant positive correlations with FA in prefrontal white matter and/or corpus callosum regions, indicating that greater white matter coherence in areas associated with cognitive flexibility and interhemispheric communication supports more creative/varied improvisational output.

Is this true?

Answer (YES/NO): NO